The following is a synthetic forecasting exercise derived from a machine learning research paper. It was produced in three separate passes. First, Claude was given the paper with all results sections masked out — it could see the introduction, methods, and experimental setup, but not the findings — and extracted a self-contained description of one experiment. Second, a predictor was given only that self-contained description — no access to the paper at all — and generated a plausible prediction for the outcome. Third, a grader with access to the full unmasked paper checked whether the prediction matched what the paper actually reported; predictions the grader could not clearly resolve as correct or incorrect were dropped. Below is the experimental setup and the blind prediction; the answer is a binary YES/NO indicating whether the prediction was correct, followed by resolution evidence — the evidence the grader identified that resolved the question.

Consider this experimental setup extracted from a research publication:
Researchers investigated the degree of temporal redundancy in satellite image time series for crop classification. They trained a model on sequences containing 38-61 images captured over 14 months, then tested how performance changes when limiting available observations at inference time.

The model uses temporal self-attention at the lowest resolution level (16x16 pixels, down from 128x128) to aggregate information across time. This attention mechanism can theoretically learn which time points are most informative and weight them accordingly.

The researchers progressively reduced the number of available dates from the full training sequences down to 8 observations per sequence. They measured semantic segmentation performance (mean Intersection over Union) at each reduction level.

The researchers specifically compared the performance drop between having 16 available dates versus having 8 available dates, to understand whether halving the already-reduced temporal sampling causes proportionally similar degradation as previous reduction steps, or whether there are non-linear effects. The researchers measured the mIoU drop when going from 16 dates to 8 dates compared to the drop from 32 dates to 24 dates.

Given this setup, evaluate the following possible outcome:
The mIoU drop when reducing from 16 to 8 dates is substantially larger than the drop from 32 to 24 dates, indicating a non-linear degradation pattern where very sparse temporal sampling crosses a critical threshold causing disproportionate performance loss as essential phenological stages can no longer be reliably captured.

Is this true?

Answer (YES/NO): YES